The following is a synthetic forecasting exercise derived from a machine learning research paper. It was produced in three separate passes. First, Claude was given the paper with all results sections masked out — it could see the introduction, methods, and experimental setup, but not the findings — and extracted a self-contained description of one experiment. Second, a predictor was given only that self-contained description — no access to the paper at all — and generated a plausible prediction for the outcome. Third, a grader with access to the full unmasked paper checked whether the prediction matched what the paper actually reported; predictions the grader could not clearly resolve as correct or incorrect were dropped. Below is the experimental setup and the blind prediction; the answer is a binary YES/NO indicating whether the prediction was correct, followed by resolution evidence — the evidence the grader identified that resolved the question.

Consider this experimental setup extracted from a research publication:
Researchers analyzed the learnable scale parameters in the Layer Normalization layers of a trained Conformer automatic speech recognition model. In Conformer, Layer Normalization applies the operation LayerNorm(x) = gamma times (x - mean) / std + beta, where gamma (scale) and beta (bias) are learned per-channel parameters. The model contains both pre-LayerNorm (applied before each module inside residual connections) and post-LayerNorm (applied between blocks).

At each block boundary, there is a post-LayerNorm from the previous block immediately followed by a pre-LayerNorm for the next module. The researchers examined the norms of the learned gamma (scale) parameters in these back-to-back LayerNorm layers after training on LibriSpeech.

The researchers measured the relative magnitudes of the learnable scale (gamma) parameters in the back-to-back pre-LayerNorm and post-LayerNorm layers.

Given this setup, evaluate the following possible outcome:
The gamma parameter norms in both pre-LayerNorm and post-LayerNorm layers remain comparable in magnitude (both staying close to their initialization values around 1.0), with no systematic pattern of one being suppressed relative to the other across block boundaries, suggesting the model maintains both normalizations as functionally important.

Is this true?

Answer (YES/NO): NO